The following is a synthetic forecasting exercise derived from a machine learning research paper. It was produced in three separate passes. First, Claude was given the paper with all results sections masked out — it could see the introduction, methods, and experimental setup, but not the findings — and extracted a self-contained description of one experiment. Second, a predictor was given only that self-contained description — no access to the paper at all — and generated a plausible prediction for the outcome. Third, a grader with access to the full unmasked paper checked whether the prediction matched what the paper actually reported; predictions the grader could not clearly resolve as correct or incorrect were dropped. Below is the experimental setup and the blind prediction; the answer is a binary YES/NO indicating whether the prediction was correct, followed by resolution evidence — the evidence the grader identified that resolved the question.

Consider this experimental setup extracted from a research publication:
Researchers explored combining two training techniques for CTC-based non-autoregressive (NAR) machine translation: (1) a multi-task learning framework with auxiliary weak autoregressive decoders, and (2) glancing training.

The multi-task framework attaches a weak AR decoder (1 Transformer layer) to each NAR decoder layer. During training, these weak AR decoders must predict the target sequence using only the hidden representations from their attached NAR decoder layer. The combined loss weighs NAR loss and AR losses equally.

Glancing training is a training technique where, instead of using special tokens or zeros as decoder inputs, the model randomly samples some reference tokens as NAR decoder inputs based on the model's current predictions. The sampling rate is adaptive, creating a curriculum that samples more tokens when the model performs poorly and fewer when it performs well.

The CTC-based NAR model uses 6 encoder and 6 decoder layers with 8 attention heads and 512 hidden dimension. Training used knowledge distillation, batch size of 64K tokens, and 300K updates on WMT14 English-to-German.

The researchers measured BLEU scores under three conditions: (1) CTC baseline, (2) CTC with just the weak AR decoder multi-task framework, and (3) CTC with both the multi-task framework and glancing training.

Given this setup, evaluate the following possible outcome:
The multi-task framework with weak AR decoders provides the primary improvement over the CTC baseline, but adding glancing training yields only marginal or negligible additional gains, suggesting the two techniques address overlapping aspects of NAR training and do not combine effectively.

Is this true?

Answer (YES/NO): NO